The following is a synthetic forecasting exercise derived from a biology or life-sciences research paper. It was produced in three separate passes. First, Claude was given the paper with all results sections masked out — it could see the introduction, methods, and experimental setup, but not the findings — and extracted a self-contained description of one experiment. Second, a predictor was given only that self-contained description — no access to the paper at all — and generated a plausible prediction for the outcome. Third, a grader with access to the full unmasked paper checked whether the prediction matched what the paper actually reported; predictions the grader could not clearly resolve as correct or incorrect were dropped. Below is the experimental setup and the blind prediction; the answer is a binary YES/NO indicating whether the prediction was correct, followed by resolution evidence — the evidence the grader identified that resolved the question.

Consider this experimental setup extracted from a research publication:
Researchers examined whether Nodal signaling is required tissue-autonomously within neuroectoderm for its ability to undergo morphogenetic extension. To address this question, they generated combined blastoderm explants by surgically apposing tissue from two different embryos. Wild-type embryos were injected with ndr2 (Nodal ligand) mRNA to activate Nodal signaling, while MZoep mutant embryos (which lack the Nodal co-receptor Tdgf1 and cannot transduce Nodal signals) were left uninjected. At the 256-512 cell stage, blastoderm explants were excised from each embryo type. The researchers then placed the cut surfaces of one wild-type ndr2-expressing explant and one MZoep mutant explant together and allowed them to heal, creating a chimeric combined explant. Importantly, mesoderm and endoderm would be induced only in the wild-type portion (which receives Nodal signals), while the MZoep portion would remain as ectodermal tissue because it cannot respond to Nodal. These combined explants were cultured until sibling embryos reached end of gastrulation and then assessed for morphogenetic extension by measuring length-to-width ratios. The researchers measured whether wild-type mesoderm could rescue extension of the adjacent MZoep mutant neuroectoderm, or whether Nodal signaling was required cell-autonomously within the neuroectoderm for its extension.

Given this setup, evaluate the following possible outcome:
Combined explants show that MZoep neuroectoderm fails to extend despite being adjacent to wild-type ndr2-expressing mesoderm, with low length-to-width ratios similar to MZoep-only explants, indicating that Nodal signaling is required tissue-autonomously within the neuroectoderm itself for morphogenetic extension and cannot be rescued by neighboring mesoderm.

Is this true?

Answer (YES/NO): YES